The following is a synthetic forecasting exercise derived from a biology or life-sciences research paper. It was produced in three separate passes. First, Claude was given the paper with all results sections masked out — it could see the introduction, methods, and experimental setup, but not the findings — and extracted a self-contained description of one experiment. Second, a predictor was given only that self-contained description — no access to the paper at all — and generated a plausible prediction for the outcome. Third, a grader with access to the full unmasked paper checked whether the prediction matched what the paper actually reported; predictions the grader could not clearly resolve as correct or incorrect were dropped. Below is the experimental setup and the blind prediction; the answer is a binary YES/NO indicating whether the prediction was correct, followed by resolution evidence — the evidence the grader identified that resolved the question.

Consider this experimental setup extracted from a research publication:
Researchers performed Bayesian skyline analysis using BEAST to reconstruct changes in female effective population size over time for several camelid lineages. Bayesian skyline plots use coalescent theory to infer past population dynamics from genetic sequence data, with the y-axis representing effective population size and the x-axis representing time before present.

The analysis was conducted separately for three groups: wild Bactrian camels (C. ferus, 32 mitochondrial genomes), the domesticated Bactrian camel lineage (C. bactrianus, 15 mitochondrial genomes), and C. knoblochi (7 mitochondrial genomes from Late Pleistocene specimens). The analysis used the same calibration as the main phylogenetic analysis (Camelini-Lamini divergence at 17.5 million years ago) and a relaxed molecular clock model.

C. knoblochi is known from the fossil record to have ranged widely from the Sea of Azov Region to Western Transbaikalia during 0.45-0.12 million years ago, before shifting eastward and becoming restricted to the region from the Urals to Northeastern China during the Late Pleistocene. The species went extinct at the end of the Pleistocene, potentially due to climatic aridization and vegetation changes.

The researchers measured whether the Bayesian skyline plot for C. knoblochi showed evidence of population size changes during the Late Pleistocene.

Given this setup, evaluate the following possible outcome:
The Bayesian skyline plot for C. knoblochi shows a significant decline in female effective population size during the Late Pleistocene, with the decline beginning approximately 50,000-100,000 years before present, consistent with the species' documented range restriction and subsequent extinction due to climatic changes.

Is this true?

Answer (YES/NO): NO